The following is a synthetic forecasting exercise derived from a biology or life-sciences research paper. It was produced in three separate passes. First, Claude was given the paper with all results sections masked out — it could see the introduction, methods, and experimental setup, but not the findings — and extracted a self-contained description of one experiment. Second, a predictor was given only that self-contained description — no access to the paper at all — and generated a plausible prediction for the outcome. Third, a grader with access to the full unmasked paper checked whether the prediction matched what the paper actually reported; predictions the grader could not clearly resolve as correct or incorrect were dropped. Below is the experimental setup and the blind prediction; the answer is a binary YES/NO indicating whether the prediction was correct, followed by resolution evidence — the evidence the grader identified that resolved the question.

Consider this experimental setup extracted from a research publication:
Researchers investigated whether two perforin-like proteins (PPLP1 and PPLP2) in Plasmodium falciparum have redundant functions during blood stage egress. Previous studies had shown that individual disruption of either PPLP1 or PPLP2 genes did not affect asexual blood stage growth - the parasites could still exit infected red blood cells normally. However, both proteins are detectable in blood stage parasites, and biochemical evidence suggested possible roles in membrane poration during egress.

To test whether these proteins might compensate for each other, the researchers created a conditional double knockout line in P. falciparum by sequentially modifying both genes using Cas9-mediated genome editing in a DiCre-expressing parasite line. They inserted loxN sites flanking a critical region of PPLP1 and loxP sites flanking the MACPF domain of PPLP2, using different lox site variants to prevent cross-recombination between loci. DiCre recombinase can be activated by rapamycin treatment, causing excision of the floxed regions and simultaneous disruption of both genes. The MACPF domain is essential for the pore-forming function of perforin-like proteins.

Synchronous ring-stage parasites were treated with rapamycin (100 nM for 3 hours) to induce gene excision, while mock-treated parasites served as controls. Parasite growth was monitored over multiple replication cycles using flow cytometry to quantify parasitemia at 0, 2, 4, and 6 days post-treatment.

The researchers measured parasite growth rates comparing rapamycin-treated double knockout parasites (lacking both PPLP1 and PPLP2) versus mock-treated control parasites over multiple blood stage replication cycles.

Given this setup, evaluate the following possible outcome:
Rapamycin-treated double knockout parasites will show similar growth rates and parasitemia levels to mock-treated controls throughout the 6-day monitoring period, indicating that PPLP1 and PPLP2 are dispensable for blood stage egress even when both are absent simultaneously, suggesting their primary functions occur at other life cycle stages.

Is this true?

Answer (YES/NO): YES